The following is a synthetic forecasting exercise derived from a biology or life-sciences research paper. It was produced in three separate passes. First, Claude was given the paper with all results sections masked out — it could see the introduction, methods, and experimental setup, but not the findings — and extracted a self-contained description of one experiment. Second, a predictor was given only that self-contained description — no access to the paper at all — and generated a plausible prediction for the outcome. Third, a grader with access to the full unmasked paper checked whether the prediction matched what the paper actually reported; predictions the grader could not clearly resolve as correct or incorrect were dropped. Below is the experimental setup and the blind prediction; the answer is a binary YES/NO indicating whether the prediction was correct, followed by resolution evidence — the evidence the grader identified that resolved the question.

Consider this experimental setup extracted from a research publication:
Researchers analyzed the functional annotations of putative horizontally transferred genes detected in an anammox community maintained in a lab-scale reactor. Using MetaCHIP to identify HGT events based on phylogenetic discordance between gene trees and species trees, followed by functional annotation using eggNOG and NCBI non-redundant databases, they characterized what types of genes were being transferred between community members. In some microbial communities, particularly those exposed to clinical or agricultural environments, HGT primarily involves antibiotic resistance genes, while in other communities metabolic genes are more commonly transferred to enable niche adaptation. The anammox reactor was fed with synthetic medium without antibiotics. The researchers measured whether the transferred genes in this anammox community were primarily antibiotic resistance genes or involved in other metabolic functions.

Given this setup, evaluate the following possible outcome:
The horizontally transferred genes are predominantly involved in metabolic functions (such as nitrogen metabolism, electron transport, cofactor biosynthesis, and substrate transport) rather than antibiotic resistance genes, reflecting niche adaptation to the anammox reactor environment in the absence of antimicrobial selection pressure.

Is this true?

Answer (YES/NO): NO